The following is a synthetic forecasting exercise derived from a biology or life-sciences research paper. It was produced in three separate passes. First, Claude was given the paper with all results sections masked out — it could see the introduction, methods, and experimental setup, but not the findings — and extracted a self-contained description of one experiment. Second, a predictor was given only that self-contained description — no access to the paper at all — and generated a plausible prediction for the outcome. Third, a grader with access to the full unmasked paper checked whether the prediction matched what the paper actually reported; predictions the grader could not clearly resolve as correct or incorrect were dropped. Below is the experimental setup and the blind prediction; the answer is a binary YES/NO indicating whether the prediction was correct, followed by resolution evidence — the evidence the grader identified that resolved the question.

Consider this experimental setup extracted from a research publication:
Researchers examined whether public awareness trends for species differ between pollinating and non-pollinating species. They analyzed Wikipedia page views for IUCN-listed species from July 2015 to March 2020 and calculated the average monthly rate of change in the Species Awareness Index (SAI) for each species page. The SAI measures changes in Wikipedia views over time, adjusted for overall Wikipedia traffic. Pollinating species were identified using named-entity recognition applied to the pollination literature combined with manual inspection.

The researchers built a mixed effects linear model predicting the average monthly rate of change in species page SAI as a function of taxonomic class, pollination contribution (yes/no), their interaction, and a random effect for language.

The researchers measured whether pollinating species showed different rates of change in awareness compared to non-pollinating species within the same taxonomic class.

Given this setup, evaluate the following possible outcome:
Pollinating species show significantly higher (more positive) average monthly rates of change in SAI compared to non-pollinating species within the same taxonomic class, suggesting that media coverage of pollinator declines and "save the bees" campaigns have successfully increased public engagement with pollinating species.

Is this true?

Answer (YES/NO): NO